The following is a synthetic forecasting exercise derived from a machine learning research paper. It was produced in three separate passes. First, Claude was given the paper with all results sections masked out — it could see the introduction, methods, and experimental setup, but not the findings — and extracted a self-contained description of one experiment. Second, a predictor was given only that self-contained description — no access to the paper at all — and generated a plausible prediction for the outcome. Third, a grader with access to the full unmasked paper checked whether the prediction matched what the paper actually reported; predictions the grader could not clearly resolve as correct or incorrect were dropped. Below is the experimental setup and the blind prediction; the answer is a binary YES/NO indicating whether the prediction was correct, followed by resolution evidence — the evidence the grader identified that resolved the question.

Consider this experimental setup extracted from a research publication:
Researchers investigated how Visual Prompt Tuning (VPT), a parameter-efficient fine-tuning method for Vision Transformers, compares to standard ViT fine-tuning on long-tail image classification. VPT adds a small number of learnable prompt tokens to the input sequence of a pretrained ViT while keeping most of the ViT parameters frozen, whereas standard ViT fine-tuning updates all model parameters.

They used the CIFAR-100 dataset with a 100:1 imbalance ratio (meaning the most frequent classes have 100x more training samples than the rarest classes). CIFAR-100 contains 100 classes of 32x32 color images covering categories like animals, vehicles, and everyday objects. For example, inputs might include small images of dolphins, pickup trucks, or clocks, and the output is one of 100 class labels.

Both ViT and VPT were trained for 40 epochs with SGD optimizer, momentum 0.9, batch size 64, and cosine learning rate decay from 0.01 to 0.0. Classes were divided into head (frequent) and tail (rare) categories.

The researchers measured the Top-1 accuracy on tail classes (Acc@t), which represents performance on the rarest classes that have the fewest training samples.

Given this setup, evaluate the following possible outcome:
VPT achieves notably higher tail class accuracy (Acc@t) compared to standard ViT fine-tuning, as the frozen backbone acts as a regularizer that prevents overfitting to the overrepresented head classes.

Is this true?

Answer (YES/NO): YES